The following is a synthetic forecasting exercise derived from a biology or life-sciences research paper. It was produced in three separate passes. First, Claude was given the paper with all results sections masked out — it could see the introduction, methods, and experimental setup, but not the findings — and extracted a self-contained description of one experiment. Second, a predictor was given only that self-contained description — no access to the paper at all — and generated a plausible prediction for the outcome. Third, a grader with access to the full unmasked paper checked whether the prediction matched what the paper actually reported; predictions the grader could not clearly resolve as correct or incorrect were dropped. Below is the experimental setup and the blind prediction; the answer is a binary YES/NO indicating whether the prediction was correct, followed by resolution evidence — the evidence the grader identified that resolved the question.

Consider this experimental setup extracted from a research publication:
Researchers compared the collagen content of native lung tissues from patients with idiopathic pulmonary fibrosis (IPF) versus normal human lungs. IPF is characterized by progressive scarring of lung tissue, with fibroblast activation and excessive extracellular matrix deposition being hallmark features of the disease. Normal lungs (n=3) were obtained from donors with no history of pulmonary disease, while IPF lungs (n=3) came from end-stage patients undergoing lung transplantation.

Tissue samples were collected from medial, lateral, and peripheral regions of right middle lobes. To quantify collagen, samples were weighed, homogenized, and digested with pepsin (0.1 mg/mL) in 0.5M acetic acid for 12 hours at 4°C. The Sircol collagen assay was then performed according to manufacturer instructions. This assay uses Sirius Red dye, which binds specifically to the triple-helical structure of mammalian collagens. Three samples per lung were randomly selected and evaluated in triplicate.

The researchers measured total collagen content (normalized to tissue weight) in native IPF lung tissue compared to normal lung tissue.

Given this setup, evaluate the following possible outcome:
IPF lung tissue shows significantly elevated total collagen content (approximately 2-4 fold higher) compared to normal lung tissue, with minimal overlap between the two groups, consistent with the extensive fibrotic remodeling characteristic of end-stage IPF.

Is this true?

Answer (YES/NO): NO